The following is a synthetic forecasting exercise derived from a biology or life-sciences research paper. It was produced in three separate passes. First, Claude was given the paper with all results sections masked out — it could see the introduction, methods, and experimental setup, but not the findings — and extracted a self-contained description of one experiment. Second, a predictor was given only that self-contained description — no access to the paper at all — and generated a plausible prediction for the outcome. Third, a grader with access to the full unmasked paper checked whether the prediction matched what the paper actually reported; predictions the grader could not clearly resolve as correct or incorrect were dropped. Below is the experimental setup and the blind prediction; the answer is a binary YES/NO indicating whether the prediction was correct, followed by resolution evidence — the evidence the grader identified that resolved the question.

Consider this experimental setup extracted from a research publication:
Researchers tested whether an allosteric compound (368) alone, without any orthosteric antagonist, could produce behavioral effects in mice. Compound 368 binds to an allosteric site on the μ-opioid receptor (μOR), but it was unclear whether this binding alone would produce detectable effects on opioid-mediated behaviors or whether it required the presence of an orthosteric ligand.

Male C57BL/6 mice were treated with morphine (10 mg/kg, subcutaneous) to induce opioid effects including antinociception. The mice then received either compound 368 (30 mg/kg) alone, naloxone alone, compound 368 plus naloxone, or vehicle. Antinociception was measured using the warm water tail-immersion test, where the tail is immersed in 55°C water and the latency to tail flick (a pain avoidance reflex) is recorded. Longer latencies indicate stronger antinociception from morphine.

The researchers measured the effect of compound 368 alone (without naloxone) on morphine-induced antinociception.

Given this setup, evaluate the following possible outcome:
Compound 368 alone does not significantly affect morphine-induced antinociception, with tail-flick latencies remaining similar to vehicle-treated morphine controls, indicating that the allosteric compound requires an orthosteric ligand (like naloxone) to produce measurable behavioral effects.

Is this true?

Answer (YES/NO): YES